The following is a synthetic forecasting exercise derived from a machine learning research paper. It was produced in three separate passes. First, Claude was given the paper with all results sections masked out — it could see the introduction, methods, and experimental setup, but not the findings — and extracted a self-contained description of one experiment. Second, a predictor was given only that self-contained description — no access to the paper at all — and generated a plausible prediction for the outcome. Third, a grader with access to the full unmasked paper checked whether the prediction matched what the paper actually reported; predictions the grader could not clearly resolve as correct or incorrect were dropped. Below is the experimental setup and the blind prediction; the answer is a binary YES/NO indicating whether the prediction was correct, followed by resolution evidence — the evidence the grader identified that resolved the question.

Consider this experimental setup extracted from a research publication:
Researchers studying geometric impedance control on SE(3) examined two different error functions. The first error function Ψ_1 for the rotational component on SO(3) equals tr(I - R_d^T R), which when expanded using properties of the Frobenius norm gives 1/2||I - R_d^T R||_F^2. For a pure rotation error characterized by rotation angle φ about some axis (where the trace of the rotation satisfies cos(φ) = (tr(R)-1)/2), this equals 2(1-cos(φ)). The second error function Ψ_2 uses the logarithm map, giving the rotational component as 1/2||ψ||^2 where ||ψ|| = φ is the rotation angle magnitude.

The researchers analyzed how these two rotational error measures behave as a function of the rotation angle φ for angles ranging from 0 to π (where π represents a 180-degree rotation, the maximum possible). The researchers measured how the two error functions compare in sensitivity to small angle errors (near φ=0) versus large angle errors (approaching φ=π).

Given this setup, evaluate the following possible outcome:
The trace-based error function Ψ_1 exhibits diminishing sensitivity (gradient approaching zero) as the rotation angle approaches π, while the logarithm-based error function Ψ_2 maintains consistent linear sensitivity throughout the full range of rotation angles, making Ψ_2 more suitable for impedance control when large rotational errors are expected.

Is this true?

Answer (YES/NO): YES